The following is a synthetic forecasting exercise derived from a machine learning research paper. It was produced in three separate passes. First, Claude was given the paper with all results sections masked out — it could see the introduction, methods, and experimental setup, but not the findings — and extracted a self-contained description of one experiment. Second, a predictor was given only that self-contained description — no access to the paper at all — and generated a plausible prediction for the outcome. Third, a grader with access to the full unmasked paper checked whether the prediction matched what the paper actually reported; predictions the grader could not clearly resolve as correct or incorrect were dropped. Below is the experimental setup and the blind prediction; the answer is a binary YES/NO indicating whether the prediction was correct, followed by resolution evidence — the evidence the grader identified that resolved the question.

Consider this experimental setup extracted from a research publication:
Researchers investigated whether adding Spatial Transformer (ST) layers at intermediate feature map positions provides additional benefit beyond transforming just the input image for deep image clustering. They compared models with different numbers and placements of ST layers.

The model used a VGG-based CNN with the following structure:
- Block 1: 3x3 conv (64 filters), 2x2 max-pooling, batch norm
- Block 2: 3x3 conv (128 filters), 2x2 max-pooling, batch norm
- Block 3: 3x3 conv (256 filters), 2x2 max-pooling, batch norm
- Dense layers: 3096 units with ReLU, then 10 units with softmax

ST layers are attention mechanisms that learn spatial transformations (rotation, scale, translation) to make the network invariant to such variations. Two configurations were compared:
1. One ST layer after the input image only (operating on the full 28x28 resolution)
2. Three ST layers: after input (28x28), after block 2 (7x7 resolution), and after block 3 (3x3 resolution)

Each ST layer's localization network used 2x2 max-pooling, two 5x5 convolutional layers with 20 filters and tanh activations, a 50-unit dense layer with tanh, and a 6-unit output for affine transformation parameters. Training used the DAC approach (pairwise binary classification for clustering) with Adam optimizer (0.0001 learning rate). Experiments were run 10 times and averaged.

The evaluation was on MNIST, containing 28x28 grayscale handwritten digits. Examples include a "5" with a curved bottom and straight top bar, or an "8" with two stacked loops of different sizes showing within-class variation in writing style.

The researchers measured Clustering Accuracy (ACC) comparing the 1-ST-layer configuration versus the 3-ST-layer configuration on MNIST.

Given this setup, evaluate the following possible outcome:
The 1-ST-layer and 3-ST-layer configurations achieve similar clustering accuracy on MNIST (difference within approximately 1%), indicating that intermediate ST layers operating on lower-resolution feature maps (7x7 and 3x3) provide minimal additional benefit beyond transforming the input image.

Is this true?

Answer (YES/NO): NO